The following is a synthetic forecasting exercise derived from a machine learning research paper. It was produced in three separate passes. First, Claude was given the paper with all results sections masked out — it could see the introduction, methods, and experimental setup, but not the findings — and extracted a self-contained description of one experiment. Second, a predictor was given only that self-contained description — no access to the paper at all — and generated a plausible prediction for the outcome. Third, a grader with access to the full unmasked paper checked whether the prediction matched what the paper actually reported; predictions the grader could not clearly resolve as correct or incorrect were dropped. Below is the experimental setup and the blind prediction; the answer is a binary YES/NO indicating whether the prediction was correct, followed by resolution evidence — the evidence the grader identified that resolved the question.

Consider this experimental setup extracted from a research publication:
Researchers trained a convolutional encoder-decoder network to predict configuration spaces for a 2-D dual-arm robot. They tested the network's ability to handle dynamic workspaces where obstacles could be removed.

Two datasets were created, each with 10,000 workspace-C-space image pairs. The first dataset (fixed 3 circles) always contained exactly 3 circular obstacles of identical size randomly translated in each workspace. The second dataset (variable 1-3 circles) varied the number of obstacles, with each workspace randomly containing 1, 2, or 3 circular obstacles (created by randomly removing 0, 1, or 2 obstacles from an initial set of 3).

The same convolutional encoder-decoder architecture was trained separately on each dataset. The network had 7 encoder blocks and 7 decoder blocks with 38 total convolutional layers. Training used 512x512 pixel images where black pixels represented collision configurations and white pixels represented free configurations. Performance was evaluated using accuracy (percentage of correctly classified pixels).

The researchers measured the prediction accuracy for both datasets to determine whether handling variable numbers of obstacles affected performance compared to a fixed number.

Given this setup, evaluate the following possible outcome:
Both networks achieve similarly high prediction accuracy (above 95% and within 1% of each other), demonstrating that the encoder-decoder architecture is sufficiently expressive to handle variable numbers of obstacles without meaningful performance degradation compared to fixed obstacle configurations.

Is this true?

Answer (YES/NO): YES